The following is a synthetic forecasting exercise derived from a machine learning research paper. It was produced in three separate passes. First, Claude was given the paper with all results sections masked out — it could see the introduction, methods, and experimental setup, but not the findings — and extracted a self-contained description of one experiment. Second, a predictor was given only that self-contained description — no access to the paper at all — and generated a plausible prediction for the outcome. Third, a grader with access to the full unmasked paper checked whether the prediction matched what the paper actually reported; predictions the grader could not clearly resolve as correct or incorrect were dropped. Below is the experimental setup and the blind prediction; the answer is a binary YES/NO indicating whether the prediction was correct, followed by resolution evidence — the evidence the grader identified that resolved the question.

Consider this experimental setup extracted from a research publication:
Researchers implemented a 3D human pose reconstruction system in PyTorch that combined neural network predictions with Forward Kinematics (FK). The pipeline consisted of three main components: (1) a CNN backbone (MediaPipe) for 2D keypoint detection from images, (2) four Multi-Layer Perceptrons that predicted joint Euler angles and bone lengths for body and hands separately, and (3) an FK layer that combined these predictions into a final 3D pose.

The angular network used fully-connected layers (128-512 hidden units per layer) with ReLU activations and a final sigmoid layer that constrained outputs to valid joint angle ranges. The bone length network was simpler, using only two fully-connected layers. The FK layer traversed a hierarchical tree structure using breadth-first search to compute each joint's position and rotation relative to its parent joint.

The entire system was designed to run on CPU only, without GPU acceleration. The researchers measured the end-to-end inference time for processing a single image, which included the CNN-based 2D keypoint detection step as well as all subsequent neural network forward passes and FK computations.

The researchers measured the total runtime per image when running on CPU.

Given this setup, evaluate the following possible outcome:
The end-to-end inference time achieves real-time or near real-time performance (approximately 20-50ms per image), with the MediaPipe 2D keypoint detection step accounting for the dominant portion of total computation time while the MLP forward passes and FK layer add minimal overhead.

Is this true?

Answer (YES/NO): NO